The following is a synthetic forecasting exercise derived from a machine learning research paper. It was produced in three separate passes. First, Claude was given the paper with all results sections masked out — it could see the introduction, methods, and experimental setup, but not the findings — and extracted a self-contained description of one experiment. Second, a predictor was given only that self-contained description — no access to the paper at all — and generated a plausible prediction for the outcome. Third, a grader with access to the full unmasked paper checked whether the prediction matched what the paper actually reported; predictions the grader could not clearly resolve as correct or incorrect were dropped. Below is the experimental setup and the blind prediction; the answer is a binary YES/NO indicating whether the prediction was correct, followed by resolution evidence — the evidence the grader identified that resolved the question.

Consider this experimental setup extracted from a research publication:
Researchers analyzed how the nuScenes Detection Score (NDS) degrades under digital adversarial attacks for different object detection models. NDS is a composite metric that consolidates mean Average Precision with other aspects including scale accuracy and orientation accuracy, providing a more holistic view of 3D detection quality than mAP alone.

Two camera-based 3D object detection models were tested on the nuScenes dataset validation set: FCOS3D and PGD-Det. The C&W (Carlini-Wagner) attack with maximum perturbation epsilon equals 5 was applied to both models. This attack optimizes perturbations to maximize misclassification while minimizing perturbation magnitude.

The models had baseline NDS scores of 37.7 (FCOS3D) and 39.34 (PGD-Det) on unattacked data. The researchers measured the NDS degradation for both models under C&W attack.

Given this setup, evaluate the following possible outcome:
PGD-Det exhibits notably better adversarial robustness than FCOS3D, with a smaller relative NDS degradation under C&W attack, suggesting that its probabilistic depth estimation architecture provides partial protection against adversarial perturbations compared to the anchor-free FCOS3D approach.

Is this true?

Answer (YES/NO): NO